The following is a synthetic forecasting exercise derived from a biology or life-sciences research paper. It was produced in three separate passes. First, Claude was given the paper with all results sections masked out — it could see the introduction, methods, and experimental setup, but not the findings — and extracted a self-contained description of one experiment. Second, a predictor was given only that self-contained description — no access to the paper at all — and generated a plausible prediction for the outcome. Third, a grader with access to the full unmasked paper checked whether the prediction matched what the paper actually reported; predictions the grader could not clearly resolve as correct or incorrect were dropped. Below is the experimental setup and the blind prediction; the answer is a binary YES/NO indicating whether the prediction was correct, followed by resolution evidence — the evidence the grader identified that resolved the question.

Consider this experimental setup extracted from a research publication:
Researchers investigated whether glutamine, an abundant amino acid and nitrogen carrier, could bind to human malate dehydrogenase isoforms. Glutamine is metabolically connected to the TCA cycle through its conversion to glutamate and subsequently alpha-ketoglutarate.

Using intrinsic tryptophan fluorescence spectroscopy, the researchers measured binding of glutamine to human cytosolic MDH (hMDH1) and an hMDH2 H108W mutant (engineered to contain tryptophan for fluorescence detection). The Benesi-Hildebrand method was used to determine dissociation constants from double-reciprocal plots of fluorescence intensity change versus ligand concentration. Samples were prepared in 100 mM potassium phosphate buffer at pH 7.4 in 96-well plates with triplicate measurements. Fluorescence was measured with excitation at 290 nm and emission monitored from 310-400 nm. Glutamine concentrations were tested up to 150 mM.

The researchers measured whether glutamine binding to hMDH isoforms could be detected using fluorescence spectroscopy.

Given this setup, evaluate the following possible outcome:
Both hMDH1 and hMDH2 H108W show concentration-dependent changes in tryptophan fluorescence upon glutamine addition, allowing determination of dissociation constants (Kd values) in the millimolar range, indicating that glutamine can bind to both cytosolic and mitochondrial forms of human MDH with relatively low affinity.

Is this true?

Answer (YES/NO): NO